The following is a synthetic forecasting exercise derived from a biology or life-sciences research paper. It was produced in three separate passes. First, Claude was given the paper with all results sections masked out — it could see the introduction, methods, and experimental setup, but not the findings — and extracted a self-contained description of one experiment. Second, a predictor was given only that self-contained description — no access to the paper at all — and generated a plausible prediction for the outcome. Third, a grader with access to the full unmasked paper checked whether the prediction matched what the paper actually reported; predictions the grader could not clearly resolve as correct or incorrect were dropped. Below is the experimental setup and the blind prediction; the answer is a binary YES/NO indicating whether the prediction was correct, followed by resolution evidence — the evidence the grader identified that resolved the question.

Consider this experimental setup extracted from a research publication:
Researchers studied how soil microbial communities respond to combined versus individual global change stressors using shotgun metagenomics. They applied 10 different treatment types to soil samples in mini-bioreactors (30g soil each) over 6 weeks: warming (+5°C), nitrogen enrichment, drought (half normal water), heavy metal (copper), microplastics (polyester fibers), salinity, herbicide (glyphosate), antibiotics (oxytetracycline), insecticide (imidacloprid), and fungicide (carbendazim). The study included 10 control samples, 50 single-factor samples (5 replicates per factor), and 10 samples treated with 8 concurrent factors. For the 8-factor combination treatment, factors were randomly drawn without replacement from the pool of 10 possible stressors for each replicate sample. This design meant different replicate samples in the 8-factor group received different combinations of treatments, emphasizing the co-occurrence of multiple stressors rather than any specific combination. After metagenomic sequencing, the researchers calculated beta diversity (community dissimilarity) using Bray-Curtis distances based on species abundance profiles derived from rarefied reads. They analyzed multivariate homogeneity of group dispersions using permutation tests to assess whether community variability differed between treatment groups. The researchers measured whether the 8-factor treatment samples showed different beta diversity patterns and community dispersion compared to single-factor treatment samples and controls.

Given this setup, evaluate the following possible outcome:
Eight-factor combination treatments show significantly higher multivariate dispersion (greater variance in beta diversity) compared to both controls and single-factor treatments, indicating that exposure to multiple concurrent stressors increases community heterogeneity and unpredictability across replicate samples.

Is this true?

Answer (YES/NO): YES